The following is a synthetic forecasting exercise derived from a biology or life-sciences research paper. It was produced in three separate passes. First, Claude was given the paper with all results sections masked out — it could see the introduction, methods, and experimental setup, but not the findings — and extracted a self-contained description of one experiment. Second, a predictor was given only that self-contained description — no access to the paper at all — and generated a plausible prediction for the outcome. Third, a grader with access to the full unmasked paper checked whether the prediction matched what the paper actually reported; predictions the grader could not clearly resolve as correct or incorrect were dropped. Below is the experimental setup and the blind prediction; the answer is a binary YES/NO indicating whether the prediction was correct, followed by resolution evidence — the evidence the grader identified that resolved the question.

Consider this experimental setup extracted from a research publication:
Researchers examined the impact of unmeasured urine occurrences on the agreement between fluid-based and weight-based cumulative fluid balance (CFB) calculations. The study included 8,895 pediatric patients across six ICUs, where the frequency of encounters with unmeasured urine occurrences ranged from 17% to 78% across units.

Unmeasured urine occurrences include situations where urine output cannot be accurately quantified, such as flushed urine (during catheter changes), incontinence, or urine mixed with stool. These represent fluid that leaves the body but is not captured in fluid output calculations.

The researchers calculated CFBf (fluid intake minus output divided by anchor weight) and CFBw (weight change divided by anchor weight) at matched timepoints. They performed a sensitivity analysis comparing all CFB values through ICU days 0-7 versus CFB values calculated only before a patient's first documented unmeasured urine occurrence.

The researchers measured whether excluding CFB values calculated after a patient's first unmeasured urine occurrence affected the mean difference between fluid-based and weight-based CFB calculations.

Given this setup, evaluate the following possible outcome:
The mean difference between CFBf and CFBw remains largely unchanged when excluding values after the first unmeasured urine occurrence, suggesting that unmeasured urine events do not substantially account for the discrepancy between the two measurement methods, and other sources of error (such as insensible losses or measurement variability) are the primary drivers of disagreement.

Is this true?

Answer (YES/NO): YES